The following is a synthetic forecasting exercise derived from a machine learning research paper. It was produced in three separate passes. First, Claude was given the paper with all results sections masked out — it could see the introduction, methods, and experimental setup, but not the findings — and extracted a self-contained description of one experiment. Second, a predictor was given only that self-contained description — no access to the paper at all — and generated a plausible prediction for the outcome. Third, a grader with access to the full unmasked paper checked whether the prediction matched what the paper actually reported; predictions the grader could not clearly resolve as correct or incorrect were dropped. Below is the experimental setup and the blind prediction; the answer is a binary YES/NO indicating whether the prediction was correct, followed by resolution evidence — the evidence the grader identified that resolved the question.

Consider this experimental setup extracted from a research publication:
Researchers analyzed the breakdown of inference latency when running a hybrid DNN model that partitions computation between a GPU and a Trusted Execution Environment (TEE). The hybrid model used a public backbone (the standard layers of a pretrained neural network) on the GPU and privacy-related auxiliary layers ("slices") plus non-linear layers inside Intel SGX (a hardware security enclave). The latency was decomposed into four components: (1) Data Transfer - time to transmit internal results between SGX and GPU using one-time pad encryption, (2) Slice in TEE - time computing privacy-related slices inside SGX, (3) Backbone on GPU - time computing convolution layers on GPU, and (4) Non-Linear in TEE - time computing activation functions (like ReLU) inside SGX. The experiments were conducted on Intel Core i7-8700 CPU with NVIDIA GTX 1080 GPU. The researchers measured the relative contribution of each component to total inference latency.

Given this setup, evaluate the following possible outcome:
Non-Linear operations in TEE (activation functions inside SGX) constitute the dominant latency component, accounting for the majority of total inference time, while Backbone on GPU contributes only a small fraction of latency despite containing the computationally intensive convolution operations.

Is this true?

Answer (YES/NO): NO